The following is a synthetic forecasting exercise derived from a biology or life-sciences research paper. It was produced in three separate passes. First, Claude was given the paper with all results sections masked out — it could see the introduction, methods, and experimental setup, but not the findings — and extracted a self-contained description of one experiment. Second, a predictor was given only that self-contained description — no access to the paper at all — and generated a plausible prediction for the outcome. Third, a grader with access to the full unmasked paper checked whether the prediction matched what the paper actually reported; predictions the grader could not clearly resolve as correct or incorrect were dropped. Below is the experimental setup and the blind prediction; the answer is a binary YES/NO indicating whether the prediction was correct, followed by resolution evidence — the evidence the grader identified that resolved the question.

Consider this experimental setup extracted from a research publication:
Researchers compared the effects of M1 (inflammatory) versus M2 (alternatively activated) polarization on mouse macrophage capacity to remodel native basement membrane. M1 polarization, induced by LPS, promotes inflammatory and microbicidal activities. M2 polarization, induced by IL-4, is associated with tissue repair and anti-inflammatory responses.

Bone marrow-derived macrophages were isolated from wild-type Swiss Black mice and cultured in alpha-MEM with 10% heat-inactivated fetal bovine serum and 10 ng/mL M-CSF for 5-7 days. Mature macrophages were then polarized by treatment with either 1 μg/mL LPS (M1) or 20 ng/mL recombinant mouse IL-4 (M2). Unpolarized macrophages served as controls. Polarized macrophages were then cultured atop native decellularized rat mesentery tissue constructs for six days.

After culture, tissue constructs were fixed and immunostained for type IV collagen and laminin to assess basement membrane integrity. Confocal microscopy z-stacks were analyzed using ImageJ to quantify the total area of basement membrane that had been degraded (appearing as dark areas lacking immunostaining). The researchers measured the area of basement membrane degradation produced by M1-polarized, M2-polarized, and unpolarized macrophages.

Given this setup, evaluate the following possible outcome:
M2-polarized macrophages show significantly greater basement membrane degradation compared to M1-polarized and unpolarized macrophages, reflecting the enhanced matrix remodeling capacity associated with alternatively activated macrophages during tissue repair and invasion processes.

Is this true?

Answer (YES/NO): NO